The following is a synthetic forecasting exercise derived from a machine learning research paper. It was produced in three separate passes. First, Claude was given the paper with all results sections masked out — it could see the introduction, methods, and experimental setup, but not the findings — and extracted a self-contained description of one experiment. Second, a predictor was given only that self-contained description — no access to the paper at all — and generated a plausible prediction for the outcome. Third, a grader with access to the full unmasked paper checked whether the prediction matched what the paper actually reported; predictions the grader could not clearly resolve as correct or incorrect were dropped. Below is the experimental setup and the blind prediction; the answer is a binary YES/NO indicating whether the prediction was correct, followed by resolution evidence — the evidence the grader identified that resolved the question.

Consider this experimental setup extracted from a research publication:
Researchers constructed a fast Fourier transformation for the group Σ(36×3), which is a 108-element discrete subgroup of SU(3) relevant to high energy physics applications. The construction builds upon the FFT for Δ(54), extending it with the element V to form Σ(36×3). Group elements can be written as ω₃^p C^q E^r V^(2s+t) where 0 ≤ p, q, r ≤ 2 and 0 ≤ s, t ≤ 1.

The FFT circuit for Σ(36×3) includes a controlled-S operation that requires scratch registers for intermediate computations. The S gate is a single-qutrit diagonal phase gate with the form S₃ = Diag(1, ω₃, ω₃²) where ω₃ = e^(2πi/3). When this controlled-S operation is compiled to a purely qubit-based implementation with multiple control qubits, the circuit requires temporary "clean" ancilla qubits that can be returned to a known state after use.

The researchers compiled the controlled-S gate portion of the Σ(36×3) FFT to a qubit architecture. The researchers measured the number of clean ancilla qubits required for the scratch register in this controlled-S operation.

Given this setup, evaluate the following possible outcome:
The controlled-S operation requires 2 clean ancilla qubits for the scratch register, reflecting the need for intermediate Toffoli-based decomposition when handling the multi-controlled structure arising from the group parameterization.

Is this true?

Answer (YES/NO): NO